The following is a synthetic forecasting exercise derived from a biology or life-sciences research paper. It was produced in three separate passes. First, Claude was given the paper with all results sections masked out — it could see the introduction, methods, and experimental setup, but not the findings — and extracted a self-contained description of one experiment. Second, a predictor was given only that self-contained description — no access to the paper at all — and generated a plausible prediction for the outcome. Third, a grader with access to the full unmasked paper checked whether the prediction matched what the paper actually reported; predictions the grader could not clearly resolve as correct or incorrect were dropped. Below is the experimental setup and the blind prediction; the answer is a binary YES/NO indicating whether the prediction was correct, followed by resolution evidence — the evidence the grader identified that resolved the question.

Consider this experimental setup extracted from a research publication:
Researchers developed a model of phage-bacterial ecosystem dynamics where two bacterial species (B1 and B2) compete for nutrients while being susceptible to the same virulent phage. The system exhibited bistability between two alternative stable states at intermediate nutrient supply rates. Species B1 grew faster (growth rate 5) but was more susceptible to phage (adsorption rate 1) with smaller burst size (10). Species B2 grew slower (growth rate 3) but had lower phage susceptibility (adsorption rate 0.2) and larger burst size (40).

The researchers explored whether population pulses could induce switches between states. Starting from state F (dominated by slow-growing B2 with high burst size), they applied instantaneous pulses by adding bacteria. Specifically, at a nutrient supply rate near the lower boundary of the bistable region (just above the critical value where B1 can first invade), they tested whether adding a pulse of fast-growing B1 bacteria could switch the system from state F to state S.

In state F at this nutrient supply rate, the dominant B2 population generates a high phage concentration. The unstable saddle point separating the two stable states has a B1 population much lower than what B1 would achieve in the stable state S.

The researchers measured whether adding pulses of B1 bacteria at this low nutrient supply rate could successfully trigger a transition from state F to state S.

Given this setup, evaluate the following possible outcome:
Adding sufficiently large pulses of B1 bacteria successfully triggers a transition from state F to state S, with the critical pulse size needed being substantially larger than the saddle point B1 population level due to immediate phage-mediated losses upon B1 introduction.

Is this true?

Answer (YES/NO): YES